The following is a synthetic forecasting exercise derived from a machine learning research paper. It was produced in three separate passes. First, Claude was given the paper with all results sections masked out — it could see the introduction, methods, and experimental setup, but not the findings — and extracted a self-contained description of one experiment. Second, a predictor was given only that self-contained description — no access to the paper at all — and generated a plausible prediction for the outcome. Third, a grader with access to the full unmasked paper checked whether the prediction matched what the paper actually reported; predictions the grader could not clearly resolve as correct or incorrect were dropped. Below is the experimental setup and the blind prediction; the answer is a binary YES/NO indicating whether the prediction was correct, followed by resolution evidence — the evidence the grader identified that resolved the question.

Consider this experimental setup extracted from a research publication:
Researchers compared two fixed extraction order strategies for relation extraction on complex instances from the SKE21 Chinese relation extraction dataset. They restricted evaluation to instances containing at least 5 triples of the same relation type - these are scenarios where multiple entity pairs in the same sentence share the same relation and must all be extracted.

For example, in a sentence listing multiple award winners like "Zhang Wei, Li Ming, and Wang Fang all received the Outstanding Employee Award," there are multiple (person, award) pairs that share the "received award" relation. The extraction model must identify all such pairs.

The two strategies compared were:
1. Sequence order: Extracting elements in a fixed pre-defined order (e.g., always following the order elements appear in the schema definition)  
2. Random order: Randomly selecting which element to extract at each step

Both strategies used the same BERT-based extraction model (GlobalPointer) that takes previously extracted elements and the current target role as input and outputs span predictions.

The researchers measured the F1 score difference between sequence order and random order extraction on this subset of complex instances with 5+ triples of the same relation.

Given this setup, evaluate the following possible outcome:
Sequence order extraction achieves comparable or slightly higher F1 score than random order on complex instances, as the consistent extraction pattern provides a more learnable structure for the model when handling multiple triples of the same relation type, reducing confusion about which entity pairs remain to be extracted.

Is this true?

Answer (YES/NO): YES